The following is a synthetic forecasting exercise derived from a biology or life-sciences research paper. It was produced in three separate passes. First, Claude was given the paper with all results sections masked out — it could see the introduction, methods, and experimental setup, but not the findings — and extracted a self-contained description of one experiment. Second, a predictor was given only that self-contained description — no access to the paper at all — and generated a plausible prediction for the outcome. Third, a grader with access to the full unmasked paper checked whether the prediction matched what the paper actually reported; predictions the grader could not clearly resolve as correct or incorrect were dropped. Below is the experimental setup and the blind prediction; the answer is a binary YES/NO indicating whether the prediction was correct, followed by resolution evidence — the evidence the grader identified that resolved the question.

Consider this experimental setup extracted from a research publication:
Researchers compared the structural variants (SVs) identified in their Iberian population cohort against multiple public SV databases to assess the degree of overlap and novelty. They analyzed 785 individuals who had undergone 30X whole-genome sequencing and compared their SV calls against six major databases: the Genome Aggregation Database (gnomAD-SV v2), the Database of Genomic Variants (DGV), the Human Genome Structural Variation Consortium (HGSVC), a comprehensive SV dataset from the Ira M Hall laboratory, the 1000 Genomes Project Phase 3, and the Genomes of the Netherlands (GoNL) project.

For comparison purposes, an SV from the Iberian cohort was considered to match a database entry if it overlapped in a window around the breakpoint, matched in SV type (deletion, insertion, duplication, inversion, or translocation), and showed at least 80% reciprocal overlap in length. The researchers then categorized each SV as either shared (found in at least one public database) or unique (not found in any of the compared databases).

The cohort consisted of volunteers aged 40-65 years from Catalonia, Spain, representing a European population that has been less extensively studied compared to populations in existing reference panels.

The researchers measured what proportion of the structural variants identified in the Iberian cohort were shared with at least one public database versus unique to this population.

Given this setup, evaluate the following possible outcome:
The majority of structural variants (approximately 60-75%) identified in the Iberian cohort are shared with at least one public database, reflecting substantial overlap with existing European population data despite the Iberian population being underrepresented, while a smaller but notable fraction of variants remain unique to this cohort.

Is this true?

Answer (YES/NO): NO